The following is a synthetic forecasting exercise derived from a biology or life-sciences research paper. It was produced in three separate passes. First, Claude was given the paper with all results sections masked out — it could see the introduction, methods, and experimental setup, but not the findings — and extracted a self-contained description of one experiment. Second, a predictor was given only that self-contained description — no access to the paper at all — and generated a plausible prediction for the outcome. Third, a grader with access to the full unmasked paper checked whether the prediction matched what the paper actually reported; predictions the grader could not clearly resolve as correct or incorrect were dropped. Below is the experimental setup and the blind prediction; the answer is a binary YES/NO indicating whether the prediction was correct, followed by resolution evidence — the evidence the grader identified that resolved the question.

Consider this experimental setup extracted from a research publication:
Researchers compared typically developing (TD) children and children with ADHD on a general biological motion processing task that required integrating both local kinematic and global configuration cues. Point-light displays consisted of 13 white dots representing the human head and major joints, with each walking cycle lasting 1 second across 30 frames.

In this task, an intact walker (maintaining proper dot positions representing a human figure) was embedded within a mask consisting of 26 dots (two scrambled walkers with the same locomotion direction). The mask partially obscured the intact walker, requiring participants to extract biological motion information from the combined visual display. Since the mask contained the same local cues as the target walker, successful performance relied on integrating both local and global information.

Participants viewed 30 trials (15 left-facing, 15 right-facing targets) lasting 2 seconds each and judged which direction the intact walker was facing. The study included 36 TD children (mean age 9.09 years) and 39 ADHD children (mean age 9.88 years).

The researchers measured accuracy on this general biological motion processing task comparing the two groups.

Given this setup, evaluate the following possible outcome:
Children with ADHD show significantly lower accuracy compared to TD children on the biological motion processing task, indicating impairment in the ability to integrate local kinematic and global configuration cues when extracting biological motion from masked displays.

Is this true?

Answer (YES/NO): YES